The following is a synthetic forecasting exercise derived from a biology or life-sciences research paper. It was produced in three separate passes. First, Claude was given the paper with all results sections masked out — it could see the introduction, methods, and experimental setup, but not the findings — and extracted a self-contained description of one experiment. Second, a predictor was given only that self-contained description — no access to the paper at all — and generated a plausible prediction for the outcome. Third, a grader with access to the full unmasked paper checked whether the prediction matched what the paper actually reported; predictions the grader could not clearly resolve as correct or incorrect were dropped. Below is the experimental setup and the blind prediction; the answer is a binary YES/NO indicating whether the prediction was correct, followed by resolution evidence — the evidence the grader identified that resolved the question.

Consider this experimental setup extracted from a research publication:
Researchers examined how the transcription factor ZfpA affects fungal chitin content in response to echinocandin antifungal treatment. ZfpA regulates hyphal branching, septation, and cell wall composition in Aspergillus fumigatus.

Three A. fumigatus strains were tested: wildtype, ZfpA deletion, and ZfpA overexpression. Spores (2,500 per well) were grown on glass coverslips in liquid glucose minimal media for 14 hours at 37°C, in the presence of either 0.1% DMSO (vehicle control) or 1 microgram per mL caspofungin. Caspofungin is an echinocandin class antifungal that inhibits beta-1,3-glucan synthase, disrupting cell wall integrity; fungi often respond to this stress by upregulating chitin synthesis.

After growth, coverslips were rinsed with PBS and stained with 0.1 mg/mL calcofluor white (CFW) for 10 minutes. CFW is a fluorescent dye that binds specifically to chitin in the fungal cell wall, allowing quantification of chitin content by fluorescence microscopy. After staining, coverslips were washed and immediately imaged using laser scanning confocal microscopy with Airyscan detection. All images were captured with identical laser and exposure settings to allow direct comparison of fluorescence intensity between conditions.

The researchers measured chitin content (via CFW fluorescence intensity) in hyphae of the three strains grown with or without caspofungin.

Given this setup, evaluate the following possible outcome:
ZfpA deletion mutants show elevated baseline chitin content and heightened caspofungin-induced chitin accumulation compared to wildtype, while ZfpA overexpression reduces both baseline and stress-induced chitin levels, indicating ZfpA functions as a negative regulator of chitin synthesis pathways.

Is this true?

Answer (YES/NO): NO